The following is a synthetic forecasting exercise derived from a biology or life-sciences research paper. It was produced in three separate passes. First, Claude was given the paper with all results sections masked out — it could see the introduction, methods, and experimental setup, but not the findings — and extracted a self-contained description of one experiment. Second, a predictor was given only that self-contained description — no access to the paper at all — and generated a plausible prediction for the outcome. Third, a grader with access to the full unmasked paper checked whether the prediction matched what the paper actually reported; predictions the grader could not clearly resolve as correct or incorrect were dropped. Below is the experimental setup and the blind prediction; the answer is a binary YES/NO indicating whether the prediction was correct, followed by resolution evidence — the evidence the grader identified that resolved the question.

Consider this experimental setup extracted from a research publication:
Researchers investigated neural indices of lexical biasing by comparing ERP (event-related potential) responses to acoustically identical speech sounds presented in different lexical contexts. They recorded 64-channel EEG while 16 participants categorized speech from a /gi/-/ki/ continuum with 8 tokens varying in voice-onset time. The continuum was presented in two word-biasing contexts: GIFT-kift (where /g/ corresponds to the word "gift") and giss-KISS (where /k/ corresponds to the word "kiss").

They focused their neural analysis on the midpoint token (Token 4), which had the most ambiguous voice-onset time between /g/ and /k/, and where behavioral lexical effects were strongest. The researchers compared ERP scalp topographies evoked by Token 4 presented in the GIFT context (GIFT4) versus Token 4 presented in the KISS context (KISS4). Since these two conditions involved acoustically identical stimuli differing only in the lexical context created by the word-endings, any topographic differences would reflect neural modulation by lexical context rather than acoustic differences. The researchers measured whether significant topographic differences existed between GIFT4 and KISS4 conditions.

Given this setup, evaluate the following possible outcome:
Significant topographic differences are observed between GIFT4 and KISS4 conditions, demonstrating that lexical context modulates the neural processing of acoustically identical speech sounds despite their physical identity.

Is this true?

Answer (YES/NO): YES